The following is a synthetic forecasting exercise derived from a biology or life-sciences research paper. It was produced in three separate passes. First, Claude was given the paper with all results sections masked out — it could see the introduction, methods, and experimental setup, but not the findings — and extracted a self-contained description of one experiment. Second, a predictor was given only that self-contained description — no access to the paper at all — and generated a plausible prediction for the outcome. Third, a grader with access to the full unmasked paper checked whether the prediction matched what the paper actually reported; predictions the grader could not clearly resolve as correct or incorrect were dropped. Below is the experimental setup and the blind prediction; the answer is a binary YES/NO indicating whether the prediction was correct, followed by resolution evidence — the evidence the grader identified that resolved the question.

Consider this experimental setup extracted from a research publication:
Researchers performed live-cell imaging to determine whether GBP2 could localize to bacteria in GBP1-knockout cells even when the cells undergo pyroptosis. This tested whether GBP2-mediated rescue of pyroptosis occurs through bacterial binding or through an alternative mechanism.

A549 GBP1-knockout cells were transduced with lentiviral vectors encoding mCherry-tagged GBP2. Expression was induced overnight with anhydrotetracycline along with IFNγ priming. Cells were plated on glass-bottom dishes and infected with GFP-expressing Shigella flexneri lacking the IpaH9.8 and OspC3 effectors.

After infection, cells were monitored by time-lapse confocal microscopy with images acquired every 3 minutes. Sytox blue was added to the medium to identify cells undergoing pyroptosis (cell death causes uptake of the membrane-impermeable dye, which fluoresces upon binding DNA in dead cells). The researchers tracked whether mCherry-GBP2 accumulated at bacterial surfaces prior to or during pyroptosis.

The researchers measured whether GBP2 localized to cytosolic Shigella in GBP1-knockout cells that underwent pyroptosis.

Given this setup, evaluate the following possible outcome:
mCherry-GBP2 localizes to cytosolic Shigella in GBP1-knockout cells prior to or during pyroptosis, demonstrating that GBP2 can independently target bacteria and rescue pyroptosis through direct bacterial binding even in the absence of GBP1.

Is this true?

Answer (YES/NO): NO